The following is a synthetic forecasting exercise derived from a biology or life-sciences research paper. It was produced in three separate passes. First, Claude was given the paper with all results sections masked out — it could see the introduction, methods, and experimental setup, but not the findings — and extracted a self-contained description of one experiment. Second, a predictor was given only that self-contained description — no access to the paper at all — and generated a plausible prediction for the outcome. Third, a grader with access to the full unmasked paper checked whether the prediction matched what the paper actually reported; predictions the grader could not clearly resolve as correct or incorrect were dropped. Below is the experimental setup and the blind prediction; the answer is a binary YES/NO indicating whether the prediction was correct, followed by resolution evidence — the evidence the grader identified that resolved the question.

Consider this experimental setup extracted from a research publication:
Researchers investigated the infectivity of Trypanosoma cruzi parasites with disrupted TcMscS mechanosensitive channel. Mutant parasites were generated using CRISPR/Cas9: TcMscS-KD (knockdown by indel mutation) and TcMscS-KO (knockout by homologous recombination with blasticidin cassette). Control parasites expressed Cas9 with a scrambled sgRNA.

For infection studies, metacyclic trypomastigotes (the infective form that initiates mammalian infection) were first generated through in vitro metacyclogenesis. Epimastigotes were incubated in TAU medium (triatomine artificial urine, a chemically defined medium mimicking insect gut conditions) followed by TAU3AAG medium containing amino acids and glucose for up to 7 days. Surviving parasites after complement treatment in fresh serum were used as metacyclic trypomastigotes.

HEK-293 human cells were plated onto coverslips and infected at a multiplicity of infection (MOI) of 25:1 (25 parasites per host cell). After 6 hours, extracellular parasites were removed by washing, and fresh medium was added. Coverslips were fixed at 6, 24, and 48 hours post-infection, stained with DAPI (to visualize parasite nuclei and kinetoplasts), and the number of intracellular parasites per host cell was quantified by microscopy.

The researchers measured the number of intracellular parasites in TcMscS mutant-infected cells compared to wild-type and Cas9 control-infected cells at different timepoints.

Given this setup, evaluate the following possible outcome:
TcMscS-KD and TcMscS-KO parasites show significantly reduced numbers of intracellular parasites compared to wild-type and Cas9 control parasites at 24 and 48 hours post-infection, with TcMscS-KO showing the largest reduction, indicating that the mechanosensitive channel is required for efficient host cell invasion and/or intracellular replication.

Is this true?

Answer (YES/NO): NO